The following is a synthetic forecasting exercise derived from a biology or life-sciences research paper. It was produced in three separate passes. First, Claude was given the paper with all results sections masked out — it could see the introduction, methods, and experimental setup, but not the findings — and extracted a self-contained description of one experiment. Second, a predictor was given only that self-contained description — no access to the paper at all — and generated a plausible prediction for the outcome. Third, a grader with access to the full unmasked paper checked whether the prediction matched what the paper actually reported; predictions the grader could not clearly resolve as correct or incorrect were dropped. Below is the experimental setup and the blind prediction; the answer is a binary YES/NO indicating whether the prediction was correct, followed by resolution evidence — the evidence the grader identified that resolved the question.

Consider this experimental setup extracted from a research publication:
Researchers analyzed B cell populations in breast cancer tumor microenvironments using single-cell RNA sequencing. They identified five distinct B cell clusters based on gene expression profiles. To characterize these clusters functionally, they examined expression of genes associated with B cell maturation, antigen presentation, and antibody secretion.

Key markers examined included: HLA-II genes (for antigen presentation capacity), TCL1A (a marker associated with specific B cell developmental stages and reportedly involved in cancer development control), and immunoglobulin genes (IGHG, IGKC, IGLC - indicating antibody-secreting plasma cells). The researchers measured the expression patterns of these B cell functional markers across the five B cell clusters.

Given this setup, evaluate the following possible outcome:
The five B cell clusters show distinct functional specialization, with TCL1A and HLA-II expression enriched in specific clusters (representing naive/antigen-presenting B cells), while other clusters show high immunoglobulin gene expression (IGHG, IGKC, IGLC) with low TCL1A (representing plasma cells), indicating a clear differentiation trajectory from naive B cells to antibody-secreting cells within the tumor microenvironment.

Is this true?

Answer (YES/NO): NO